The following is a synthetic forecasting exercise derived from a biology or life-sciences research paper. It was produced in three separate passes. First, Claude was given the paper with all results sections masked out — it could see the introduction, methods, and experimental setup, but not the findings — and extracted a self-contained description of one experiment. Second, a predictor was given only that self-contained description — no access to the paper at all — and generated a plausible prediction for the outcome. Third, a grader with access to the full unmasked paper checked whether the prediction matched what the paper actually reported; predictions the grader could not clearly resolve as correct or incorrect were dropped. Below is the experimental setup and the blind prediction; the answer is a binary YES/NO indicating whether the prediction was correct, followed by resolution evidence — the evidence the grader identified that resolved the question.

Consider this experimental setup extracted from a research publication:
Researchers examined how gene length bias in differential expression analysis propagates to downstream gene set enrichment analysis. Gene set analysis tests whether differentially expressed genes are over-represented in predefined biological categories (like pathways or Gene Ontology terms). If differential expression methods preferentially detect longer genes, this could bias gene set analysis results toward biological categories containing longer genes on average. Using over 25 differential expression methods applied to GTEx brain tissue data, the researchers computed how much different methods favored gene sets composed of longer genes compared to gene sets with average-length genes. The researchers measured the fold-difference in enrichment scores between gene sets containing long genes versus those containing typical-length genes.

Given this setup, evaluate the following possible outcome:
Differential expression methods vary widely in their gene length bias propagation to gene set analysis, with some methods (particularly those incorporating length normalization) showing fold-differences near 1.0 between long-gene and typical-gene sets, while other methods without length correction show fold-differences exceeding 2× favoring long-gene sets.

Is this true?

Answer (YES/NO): NO